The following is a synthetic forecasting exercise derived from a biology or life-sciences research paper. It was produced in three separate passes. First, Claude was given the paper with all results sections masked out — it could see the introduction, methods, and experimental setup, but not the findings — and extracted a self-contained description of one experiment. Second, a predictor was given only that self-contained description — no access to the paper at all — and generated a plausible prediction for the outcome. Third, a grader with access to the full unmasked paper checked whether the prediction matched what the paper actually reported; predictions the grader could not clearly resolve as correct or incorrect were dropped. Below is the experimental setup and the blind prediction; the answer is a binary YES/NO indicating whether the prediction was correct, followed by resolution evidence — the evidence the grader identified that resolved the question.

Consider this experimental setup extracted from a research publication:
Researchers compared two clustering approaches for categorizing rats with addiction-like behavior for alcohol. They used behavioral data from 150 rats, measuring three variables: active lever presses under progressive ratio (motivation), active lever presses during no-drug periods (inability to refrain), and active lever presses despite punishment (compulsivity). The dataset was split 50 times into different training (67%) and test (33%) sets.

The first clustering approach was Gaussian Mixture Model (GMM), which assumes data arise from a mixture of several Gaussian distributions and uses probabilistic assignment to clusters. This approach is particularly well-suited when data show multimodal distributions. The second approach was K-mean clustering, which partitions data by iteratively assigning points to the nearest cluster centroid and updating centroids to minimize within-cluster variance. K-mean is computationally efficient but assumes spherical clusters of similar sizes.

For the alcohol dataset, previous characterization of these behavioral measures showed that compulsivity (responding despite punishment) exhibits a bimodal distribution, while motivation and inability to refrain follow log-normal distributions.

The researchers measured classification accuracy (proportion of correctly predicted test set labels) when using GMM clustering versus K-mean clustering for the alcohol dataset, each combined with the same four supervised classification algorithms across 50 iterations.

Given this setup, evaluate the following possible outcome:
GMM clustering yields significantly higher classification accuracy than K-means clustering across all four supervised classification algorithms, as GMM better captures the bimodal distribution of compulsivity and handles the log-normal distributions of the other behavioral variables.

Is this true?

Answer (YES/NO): NO